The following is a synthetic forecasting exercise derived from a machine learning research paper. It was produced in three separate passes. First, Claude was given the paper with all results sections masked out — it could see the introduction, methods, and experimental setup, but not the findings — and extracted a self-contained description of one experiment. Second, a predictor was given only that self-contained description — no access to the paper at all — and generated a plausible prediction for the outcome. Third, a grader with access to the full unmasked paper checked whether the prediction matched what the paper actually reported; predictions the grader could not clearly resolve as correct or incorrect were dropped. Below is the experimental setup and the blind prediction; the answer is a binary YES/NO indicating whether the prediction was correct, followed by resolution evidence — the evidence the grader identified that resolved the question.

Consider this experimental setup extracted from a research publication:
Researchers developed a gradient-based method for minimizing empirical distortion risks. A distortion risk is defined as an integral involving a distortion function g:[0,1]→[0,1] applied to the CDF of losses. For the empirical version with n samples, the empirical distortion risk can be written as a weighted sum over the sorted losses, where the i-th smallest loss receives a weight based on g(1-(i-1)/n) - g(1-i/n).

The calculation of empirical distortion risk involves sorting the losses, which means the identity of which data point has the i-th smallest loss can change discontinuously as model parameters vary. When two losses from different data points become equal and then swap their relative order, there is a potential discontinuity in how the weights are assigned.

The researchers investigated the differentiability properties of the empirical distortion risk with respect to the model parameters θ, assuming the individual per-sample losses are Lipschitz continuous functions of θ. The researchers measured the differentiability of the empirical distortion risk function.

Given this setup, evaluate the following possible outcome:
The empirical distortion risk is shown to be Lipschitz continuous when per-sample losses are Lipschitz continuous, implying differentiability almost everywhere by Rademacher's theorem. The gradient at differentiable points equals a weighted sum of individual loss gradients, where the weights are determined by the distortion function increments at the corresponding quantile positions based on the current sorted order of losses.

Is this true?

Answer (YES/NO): YES